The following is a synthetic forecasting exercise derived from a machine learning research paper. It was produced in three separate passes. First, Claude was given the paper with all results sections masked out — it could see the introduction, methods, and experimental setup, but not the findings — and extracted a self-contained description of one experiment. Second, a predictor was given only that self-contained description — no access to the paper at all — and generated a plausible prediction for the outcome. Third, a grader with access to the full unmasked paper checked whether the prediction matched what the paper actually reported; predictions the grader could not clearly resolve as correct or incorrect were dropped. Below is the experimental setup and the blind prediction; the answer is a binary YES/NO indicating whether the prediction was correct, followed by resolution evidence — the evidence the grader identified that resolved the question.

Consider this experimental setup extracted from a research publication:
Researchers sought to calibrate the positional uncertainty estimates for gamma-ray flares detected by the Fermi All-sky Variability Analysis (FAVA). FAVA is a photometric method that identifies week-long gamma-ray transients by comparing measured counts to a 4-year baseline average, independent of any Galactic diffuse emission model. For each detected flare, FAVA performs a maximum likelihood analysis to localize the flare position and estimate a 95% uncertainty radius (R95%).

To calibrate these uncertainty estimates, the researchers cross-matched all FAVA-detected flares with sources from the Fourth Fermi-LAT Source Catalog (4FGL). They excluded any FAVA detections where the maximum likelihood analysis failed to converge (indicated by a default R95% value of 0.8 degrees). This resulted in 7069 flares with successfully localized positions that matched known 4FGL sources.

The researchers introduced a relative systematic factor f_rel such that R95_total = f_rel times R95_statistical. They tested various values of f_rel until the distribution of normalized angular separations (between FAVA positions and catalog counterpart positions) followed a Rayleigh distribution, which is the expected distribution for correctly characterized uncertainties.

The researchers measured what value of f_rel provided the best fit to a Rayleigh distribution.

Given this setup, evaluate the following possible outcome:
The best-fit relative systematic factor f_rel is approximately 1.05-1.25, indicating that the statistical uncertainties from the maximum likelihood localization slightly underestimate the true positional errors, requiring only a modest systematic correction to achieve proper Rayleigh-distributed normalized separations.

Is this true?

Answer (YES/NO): YES